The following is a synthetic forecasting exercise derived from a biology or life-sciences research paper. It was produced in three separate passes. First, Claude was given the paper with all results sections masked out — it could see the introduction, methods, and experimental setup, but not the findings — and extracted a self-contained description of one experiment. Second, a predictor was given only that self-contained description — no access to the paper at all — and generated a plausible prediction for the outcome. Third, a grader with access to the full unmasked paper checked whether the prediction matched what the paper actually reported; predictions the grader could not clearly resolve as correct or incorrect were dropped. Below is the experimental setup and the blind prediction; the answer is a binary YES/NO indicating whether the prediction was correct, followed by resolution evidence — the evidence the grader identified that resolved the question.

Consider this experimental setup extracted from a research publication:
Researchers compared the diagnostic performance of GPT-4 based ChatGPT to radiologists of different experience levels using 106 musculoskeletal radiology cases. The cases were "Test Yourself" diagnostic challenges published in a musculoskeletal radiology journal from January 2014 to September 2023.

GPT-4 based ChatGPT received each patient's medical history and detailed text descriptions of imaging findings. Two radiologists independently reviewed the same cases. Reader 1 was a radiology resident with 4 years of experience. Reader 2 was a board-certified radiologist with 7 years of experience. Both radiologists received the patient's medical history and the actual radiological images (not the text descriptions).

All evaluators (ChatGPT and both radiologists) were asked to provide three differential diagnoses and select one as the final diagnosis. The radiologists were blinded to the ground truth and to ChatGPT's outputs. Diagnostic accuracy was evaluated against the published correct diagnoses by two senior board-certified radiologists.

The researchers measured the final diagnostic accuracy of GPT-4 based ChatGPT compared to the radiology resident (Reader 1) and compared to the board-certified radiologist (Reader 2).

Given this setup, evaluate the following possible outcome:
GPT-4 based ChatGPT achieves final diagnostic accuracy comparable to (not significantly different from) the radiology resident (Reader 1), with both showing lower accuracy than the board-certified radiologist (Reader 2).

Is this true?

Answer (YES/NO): YES